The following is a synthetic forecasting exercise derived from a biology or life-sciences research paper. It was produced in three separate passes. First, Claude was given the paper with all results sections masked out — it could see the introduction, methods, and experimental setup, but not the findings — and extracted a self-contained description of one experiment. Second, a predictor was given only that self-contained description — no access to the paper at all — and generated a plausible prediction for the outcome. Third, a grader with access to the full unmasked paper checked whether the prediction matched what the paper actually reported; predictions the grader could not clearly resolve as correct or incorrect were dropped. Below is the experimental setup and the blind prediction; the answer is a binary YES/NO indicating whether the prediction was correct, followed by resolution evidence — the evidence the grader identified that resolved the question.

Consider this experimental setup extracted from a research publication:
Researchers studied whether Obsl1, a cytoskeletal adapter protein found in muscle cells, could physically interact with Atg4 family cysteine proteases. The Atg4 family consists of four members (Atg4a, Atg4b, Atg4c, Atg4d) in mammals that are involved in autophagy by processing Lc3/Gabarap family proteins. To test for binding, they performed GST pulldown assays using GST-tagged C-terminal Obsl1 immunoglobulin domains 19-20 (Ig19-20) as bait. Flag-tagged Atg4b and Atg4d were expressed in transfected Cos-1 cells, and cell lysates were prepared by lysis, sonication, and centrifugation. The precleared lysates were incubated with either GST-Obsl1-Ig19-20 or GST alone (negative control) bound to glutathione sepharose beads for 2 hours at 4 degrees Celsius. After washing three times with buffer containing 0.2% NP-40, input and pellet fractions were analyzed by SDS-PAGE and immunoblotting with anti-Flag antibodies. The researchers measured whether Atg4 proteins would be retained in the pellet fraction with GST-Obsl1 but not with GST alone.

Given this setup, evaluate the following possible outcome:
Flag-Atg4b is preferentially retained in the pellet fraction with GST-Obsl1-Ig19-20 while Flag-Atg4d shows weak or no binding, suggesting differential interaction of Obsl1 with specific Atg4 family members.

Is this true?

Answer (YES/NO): NO